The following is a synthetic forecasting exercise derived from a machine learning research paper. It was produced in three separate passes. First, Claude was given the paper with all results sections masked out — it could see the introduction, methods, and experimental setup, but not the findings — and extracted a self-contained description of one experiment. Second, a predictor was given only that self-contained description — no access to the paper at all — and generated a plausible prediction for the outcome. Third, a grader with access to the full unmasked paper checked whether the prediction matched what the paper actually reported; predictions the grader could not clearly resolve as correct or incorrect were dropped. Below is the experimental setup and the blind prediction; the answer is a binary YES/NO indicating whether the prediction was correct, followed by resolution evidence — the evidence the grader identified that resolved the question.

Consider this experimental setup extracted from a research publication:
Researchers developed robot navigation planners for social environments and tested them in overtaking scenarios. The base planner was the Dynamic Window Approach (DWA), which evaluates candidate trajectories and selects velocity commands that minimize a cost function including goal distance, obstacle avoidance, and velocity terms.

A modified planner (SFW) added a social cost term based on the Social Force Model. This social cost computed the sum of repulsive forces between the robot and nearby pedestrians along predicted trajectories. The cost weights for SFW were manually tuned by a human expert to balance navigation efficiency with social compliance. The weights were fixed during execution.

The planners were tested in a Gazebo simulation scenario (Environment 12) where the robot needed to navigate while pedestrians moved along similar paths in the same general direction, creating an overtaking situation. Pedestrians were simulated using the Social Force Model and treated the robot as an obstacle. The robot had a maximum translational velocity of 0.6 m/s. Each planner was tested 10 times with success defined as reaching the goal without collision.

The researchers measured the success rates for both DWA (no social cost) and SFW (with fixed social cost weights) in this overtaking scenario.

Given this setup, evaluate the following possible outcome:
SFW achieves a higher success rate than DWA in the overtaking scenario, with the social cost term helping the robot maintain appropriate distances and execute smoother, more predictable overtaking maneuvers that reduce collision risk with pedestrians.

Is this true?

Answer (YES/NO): NO